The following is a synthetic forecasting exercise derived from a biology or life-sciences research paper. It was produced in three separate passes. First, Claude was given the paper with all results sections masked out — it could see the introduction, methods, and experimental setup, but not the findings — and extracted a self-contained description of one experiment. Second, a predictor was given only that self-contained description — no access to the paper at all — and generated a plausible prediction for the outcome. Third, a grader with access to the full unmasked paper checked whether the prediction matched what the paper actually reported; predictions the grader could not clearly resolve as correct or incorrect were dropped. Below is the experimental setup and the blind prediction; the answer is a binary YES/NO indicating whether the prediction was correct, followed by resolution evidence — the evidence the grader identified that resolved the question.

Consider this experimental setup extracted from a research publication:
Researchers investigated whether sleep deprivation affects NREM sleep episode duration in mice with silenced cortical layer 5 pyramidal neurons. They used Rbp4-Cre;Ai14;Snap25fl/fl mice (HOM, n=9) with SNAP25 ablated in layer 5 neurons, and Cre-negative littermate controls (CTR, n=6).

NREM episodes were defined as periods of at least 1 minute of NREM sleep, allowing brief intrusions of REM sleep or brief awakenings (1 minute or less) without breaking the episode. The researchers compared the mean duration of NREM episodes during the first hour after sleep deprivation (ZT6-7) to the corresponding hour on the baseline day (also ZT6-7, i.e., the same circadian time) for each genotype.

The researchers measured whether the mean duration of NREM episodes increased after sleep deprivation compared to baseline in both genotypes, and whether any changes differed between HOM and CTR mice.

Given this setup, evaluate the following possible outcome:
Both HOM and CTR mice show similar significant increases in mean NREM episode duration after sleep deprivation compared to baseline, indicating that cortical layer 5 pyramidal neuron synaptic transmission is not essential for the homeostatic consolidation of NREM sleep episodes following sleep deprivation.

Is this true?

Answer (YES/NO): YES